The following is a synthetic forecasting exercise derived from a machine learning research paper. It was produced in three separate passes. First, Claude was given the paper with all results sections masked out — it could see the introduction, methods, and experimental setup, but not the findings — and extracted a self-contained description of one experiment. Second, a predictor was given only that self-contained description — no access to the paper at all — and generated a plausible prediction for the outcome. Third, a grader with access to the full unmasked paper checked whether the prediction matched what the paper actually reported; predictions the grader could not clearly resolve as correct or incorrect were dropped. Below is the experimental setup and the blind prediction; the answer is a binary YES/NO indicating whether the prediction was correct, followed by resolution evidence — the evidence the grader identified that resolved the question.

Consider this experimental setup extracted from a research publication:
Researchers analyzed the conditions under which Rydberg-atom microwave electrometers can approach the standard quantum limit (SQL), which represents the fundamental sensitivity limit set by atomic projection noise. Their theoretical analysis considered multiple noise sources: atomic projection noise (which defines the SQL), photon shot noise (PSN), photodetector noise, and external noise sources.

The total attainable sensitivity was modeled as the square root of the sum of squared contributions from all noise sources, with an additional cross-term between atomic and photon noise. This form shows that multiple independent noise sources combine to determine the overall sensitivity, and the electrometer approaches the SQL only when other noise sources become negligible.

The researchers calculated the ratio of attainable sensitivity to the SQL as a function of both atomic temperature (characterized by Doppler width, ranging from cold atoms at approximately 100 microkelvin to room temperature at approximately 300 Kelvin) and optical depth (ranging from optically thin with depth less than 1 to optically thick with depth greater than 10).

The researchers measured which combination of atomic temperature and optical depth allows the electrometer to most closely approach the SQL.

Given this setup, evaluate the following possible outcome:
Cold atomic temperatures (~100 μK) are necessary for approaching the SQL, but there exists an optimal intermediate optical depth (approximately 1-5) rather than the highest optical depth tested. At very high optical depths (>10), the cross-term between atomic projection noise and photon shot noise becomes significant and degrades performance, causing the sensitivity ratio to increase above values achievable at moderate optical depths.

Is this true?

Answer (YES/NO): NO